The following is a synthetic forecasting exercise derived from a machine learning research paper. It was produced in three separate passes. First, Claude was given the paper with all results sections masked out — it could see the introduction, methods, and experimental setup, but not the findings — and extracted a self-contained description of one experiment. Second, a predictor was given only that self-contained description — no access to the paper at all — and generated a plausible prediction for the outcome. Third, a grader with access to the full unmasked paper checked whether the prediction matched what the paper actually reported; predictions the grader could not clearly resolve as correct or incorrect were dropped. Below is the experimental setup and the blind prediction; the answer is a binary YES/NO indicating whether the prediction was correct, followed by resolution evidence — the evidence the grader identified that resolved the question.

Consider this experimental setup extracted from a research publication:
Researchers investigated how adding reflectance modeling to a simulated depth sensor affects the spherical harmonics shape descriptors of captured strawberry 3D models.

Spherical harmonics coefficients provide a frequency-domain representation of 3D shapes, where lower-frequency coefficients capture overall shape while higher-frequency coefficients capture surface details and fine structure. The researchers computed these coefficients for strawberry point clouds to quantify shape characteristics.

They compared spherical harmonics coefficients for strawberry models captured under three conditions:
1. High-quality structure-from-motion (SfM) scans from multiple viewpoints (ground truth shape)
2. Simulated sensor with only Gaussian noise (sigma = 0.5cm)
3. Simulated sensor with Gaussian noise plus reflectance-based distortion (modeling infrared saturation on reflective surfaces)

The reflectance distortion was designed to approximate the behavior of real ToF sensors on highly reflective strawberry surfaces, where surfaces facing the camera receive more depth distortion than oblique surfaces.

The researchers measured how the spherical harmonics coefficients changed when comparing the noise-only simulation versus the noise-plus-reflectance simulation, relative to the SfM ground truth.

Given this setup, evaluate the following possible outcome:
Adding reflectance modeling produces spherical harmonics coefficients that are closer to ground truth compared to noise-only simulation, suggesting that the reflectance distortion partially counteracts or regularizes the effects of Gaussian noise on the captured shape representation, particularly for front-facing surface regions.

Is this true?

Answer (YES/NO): NO